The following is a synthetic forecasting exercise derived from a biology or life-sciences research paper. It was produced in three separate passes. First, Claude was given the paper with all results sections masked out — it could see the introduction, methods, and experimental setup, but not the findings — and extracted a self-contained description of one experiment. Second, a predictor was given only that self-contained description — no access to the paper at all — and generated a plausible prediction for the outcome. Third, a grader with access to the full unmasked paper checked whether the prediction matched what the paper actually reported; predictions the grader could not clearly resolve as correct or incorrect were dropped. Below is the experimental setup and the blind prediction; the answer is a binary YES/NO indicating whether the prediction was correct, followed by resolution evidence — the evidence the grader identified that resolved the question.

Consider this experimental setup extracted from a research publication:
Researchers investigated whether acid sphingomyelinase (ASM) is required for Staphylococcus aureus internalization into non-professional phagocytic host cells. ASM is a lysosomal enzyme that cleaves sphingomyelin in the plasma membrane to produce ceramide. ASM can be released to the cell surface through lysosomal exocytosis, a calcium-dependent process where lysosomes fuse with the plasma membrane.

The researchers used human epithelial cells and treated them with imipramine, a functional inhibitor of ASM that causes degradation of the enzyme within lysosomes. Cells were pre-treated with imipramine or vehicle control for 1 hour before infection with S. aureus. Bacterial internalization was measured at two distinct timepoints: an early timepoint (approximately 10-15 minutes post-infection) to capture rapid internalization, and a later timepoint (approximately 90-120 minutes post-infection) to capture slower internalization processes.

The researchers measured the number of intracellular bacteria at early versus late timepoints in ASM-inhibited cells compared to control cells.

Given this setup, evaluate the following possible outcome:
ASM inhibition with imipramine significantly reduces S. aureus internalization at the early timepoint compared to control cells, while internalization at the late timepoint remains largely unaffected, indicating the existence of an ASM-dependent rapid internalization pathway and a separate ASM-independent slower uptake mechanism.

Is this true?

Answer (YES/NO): NO